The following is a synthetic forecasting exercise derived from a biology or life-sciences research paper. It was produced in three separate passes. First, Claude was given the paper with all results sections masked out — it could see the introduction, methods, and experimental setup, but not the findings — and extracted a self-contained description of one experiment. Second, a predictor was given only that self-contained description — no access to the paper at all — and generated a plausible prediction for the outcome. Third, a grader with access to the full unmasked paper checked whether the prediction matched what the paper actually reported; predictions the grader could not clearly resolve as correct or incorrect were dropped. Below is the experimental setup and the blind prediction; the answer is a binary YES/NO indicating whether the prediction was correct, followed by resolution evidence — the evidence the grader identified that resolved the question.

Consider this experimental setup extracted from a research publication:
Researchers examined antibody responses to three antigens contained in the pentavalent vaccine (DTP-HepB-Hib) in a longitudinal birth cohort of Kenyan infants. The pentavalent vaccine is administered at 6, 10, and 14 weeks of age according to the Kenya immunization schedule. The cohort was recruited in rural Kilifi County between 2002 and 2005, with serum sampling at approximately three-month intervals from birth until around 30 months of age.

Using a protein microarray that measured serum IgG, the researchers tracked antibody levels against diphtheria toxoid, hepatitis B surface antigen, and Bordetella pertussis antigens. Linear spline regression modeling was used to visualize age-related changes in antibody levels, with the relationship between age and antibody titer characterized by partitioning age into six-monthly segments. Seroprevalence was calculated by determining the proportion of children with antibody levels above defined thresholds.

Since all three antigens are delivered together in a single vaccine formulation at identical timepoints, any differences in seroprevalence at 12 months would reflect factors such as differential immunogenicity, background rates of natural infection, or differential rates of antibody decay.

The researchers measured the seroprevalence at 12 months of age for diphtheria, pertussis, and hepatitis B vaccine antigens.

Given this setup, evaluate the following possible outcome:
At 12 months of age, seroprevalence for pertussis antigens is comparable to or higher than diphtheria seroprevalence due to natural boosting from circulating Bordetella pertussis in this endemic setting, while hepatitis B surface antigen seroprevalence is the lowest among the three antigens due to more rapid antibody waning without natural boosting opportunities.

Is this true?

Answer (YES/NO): NO